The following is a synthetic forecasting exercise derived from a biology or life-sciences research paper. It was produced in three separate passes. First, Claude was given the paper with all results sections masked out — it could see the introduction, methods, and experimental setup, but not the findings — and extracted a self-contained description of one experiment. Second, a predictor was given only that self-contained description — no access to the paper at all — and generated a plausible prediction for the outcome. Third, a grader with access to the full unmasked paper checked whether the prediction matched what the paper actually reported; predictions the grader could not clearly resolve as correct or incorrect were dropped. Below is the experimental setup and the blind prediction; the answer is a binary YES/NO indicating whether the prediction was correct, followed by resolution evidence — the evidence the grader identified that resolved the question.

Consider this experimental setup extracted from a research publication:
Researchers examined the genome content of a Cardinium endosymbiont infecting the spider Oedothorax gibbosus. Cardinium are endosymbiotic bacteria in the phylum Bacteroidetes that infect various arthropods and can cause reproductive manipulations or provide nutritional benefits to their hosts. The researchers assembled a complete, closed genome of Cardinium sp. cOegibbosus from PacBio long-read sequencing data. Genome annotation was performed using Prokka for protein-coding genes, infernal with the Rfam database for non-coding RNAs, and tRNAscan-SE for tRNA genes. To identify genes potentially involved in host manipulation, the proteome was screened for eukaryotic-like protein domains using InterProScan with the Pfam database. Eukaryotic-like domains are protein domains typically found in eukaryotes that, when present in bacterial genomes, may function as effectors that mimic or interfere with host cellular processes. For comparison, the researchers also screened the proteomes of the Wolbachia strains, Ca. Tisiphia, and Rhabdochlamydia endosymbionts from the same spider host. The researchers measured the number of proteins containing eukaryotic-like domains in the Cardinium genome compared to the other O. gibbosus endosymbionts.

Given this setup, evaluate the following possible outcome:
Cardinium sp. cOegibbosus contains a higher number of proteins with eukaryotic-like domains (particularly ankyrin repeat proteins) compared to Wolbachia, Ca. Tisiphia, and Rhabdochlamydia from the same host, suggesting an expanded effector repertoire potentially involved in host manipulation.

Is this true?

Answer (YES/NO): NO